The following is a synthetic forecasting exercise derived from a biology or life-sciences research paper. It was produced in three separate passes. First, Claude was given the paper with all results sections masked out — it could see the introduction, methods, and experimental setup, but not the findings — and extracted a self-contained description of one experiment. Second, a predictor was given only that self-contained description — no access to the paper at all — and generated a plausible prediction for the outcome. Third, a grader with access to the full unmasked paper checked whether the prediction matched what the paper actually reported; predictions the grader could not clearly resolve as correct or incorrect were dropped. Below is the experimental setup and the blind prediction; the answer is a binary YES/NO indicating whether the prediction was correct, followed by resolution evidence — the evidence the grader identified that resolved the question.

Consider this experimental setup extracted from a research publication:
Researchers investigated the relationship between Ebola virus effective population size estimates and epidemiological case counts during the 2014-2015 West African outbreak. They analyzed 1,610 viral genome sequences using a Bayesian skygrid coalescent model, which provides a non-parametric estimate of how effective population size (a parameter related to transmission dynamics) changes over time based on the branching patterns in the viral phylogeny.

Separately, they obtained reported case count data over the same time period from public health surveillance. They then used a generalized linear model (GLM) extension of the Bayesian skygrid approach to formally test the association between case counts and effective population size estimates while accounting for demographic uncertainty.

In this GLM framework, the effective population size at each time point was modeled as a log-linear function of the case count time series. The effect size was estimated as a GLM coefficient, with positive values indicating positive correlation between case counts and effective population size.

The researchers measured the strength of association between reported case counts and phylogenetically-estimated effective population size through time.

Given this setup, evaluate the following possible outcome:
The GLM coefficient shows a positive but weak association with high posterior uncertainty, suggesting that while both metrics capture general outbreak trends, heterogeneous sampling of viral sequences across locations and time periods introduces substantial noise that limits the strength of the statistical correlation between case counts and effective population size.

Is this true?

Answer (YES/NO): NO